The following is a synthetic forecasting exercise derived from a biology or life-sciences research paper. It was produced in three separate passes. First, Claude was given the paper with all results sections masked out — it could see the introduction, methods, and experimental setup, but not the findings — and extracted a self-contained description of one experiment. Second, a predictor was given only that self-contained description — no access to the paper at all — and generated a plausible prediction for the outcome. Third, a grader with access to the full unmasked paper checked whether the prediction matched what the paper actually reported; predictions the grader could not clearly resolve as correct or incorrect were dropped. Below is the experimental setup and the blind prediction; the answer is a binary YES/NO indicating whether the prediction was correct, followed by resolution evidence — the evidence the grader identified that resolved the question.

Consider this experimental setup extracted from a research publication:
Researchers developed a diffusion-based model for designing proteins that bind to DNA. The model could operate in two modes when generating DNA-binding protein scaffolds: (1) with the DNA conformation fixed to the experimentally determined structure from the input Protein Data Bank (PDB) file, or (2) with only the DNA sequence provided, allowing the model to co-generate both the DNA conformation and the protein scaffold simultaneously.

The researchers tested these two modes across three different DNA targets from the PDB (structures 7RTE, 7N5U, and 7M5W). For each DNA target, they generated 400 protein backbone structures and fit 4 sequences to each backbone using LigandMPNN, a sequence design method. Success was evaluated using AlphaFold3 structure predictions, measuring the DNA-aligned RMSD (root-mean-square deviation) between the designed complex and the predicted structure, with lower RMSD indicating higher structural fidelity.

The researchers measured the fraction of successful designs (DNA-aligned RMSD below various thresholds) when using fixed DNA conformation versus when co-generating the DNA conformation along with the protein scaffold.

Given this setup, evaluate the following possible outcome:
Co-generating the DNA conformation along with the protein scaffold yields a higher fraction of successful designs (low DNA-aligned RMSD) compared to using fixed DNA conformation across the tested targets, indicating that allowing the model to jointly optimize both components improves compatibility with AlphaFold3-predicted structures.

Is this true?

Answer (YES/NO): NO